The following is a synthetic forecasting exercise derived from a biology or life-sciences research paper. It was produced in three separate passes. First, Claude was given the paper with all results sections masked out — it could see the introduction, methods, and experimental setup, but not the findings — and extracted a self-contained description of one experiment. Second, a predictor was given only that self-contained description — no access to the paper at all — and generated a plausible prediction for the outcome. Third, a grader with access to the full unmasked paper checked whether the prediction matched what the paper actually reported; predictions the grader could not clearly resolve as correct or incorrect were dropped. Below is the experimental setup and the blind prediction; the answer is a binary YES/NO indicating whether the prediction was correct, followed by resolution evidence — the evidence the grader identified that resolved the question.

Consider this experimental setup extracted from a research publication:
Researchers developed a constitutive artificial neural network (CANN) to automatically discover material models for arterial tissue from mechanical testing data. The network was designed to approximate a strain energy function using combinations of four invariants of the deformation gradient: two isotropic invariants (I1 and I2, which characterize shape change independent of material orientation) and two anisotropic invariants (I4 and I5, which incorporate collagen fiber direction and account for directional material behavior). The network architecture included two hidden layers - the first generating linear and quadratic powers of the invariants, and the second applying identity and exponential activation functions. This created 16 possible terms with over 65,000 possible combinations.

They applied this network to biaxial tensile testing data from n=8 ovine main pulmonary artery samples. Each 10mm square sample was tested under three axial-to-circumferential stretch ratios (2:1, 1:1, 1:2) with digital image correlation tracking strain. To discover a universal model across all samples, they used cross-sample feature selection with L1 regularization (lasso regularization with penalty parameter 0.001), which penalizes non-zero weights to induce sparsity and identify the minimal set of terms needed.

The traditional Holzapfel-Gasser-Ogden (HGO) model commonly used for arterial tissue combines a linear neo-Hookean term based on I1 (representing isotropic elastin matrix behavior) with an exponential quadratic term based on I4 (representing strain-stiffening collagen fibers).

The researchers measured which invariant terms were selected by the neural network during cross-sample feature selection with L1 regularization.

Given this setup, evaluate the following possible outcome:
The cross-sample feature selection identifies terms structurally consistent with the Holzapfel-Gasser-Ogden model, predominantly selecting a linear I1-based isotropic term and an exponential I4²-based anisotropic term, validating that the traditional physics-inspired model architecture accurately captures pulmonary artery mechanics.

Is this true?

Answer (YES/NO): NO